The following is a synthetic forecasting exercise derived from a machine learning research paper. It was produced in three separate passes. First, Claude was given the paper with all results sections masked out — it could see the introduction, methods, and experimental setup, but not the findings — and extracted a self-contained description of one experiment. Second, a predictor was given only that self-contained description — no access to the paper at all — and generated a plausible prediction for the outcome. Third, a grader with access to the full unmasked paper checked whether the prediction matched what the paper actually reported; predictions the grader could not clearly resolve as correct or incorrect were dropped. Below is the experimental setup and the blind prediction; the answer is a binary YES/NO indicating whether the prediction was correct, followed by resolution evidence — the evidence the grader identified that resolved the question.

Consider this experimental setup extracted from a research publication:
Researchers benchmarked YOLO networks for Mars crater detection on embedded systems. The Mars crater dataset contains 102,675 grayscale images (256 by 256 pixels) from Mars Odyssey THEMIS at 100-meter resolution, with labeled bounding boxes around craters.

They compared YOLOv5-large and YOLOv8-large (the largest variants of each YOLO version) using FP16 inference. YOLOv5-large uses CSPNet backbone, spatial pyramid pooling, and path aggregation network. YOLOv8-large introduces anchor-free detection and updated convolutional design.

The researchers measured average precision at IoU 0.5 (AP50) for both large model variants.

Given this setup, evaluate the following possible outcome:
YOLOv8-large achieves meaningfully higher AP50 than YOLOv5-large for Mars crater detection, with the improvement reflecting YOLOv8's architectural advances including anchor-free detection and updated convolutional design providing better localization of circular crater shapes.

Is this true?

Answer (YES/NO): NO